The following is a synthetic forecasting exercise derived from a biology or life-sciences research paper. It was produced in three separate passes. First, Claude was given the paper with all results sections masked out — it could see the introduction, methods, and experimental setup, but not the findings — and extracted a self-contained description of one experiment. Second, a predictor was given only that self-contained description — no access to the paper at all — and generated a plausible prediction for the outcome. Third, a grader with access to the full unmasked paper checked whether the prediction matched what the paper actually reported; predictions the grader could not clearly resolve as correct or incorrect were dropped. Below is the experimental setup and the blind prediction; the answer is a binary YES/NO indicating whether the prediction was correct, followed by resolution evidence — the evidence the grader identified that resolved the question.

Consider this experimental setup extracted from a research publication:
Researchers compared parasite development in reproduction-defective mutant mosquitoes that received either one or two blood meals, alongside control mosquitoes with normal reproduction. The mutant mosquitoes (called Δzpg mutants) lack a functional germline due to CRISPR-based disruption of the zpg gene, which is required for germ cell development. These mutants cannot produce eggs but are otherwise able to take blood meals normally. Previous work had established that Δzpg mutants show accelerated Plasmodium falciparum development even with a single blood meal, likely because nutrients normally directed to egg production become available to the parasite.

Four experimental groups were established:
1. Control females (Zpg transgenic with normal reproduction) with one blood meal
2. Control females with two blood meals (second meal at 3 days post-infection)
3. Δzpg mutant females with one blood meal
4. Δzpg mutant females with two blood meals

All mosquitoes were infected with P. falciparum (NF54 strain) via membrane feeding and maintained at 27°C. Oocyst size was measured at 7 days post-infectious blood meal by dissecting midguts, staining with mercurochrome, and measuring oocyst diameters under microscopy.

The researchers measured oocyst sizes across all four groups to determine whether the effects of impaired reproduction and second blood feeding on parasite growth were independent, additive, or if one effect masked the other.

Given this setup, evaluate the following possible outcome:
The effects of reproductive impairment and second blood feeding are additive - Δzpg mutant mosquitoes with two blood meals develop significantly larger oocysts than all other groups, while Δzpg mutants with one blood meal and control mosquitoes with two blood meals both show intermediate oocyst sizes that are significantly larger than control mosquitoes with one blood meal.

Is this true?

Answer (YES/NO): YES